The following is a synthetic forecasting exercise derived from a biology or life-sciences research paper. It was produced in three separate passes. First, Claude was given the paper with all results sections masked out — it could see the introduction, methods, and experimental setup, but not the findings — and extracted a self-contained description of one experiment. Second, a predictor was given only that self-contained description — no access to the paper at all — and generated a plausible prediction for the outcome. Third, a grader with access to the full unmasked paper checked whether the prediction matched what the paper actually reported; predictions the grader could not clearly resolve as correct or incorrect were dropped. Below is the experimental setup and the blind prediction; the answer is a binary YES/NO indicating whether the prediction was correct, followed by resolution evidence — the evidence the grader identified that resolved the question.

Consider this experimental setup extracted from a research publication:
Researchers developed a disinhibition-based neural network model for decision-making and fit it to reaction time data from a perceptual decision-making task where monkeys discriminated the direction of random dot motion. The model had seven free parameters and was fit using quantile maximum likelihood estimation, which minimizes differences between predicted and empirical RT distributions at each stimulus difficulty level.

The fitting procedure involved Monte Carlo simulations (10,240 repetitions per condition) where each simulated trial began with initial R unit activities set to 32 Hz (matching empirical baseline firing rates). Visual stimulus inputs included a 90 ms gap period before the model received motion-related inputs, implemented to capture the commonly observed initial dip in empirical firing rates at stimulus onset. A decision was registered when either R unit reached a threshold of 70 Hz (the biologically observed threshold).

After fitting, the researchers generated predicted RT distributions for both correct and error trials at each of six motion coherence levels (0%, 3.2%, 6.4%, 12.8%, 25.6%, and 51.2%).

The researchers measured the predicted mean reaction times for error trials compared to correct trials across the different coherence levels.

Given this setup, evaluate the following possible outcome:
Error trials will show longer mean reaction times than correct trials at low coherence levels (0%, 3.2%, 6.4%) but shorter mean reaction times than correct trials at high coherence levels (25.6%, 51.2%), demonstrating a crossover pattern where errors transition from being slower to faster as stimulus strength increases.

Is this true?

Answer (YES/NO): NO